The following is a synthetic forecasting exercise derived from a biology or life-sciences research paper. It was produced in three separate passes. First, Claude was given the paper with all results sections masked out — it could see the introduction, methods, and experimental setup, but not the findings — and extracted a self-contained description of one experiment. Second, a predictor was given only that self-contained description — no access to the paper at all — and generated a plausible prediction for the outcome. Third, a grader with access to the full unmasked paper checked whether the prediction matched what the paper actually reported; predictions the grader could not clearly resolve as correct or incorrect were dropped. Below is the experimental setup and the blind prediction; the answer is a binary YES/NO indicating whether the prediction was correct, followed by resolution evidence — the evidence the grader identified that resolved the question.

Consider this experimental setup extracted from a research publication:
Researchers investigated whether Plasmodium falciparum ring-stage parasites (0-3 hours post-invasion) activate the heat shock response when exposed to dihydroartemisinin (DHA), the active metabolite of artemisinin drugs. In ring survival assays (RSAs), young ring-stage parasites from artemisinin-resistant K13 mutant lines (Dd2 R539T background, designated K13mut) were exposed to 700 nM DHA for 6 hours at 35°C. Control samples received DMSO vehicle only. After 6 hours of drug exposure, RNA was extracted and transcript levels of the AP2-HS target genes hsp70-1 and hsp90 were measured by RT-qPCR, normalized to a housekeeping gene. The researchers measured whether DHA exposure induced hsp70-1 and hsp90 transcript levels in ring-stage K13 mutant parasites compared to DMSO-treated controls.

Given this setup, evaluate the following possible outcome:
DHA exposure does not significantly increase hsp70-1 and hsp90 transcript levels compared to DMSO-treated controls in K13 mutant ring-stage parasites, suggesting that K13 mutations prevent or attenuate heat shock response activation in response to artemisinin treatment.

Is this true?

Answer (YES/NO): NO